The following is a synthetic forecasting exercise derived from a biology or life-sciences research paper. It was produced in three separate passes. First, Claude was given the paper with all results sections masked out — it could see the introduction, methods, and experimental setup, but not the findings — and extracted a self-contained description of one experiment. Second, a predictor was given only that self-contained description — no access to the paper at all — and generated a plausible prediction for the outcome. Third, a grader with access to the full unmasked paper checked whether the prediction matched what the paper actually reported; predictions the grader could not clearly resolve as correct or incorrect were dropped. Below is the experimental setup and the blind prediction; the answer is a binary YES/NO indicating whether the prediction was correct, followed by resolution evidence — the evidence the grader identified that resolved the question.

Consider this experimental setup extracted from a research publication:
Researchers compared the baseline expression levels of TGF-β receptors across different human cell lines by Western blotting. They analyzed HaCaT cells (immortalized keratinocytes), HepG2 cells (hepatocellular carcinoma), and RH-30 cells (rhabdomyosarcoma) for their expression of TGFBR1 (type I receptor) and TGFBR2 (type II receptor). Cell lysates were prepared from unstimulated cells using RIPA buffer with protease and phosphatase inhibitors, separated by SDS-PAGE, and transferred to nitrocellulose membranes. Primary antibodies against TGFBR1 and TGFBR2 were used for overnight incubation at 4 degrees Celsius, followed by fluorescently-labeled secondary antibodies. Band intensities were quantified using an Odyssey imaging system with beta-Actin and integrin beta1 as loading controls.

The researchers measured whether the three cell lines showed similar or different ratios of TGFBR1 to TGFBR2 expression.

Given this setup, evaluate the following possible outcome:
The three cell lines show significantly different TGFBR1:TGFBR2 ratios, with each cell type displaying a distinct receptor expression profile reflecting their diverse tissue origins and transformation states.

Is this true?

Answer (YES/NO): YES